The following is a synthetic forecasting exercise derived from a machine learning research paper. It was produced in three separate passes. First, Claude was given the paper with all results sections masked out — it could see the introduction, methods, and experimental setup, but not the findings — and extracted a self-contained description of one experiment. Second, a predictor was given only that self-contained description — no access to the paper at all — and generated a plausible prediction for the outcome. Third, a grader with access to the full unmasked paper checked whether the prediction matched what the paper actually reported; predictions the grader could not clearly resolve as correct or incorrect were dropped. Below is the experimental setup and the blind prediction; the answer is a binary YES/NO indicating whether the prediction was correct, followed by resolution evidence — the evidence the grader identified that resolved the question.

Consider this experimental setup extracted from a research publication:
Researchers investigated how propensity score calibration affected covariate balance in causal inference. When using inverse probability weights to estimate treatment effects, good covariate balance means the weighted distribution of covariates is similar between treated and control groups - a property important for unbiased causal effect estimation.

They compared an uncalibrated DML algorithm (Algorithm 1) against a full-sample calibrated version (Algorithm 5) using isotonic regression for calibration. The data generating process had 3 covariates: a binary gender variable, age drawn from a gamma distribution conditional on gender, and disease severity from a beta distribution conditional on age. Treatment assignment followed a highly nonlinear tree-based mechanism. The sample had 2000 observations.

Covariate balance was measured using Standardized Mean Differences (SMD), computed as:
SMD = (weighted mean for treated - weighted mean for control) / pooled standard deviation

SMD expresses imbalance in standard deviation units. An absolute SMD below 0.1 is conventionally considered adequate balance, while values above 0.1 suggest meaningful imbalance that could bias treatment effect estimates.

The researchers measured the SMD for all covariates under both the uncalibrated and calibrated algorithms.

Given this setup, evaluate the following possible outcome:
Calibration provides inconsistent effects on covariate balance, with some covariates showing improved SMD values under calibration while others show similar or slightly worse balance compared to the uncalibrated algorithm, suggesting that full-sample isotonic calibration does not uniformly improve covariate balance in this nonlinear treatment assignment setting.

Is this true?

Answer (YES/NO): NO